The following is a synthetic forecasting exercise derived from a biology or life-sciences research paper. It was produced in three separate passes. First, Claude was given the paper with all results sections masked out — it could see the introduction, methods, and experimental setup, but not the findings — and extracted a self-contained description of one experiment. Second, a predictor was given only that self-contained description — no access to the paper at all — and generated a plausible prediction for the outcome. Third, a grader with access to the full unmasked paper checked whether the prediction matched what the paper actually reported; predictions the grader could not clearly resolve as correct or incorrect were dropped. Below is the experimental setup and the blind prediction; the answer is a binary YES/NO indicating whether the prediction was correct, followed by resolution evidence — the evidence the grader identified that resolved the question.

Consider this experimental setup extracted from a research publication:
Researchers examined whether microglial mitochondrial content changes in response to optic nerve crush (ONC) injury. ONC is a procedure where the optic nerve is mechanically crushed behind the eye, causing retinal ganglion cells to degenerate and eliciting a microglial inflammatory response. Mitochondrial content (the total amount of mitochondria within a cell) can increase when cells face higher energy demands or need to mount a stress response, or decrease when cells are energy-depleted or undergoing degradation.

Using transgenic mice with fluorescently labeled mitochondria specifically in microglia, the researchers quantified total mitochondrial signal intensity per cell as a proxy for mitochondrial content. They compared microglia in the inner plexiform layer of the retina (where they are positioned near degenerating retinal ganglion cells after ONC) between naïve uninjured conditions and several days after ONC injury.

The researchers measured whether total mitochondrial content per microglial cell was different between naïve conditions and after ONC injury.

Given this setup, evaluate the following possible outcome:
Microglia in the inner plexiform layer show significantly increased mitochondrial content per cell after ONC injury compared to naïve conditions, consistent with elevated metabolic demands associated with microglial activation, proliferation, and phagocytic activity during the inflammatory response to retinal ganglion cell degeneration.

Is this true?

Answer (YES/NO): YES